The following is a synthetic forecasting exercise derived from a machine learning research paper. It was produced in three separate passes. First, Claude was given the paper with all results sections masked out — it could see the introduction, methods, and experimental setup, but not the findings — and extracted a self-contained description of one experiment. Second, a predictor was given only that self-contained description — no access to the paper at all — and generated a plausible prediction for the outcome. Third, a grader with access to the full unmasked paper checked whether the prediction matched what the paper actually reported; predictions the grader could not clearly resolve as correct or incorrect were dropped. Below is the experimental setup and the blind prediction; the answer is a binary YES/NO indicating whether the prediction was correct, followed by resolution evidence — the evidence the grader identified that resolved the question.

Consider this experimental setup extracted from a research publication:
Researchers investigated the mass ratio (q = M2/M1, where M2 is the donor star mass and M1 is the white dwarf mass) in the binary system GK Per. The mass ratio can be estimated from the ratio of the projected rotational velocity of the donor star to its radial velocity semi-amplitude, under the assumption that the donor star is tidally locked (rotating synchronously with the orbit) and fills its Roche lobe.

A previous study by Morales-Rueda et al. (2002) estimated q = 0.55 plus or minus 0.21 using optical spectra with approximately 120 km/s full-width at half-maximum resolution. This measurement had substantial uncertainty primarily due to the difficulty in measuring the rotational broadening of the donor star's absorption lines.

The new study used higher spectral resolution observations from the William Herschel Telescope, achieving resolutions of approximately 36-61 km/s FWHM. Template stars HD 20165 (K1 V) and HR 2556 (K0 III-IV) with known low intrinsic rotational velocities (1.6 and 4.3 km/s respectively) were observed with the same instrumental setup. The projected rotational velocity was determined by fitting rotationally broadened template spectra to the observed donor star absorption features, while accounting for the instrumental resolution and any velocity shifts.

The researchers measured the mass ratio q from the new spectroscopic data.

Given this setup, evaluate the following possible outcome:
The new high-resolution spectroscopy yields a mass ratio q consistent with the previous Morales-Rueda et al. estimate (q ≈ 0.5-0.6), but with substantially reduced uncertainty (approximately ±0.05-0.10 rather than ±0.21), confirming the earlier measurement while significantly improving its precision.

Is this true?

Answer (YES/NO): NO